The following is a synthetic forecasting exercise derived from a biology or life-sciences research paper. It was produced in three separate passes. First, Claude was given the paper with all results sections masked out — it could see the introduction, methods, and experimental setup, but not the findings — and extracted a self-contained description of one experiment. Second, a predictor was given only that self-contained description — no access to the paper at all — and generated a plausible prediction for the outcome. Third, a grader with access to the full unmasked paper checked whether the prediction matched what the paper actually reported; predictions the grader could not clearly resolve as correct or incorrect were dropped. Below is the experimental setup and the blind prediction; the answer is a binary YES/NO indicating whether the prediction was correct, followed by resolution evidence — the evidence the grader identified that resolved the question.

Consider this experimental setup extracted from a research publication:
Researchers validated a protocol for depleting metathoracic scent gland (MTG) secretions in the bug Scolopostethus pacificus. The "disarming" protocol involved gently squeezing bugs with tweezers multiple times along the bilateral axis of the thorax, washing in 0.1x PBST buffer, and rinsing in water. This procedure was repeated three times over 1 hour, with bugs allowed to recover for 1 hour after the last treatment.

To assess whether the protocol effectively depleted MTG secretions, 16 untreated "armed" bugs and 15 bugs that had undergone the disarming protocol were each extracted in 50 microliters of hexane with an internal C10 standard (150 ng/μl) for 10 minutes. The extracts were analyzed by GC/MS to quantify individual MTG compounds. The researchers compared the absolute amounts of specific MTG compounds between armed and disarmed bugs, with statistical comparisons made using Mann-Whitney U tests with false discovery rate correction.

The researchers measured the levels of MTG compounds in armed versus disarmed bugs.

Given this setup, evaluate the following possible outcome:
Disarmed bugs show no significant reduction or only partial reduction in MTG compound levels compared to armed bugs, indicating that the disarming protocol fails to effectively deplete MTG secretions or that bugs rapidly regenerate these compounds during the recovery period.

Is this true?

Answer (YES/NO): NO